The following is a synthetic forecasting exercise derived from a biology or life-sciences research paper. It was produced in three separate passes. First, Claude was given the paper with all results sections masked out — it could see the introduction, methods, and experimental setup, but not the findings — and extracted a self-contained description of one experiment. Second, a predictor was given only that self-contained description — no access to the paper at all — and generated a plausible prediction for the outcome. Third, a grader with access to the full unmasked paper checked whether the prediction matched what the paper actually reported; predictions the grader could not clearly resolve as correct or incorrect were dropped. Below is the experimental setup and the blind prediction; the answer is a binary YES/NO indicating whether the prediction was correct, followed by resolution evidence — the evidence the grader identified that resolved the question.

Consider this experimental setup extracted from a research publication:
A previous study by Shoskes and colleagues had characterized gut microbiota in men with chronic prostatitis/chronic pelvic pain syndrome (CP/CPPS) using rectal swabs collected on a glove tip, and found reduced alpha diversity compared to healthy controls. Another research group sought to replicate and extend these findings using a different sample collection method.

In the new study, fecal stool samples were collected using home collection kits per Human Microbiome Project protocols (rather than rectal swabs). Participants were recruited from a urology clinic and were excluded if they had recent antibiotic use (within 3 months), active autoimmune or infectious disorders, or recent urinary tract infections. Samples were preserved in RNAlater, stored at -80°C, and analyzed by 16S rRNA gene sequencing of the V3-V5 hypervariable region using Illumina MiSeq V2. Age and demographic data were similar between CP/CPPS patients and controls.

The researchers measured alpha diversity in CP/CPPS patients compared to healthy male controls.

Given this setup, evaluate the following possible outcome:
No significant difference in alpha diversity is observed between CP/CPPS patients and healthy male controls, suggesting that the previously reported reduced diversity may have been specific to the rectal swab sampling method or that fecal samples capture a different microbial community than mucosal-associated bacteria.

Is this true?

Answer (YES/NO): NO